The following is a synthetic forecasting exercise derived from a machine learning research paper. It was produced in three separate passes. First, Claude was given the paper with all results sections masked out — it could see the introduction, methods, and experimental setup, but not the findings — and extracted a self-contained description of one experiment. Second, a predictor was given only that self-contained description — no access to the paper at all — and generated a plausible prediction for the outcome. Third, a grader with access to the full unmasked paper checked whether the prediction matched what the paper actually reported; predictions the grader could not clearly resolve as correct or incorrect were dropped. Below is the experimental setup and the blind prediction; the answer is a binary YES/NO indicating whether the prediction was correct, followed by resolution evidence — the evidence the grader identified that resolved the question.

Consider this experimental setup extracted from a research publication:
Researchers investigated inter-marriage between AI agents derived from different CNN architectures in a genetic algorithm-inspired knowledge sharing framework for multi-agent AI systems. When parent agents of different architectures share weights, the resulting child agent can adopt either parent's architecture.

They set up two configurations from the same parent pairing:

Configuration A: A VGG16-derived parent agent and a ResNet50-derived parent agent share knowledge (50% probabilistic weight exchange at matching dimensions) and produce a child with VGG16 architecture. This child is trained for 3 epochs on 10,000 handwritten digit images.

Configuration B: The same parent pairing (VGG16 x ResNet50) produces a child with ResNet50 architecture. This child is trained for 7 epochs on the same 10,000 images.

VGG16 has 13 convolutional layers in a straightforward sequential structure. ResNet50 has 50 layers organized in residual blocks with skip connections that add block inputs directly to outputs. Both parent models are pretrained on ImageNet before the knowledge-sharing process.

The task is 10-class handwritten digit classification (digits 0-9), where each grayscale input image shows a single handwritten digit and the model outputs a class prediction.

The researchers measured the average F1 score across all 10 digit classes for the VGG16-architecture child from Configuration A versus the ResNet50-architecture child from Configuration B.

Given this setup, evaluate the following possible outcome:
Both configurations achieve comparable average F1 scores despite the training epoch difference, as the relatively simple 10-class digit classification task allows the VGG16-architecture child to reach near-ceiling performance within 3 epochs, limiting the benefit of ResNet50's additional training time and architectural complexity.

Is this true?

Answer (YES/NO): NO